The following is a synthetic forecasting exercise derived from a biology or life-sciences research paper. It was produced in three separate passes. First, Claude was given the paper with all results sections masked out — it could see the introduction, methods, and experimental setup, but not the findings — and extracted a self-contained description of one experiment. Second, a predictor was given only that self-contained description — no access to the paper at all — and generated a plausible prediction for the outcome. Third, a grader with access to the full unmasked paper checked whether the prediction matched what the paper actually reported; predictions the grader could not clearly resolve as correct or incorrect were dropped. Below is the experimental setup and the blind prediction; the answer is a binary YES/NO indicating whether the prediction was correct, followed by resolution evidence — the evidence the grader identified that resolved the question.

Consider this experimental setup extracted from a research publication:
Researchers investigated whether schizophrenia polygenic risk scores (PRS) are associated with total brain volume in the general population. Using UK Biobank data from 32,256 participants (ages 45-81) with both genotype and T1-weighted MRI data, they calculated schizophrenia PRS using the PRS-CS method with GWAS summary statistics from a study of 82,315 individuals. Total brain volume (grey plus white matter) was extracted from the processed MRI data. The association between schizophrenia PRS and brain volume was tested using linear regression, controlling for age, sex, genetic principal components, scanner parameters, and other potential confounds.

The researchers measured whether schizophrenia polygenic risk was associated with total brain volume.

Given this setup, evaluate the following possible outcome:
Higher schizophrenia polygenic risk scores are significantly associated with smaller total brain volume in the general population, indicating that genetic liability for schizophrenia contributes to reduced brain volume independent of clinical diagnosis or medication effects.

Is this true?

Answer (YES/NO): YES